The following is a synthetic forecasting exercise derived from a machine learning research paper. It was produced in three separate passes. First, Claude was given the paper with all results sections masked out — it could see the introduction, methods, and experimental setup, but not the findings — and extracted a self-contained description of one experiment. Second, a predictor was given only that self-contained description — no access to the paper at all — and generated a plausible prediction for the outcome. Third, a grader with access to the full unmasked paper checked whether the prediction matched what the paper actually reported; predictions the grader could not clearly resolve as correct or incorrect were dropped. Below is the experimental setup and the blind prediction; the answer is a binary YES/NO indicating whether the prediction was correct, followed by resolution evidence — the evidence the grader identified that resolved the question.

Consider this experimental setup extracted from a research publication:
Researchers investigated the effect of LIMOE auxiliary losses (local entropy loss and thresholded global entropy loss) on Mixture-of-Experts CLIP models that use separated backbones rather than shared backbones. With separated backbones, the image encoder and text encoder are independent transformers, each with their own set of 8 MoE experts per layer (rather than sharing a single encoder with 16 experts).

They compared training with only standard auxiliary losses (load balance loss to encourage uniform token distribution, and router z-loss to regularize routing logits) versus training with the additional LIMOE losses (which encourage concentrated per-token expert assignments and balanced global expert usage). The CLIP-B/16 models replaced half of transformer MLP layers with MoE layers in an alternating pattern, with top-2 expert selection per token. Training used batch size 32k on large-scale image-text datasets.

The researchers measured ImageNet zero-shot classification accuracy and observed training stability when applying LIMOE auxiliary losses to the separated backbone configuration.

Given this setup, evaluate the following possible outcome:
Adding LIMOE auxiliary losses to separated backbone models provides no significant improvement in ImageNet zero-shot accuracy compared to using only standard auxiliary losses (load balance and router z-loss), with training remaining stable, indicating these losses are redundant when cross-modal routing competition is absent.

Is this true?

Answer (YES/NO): NO